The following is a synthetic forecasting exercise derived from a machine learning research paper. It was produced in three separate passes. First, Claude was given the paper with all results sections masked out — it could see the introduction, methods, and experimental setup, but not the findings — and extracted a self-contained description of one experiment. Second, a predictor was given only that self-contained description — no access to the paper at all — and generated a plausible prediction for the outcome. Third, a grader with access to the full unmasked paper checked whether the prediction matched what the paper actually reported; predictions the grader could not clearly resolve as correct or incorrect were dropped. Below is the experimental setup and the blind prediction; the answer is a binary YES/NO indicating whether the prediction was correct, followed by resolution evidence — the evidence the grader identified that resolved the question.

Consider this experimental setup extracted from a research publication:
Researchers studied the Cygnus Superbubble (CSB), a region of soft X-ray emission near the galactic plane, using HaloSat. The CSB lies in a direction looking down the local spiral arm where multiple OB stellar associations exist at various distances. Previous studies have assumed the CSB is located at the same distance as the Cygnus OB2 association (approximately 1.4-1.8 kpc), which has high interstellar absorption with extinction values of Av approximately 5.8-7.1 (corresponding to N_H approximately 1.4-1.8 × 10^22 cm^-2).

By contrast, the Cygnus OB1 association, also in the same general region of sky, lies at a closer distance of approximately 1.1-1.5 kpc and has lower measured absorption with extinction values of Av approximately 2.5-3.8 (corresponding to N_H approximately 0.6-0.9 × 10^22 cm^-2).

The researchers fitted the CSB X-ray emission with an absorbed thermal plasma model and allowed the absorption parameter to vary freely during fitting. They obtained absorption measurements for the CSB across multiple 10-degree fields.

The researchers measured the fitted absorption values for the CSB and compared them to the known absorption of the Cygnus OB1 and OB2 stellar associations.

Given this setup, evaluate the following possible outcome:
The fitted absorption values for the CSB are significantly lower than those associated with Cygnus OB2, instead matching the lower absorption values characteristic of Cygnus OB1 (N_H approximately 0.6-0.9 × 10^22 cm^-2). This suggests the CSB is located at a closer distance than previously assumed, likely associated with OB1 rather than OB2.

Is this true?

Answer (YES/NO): YES